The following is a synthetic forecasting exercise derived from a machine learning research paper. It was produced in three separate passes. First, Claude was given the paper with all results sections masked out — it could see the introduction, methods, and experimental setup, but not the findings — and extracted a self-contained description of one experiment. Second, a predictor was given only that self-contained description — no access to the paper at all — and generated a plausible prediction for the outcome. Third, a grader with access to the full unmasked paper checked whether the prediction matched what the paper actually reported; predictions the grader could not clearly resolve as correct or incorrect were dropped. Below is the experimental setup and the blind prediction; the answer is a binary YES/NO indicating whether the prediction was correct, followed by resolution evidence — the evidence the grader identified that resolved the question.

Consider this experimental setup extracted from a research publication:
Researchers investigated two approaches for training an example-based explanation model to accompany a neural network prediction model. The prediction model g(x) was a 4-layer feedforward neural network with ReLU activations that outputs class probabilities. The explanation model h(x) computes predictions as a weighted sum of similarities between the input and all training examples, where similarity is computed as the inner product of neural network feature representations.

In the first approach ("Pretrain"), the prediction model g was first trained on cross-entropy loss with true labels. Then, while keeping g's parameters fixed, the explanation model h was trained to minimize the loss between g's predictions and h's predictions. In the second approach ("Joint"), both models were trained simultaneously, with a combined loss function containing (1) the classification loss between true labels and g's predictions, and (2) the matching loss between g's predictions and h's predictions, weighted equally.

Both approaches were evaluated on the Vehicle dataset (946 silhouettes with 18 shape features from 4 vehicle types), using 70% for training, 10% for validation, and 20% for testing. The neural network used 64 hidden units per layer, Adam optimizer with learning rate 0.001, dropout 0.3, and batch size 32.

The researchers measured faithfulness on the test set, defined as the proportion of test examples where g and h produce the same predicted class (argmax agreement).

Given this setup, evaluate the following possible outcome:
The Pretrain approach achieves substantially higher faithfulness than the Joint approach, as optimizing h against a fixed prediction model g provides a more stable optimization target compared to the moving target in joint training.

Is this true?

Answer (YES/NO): NO